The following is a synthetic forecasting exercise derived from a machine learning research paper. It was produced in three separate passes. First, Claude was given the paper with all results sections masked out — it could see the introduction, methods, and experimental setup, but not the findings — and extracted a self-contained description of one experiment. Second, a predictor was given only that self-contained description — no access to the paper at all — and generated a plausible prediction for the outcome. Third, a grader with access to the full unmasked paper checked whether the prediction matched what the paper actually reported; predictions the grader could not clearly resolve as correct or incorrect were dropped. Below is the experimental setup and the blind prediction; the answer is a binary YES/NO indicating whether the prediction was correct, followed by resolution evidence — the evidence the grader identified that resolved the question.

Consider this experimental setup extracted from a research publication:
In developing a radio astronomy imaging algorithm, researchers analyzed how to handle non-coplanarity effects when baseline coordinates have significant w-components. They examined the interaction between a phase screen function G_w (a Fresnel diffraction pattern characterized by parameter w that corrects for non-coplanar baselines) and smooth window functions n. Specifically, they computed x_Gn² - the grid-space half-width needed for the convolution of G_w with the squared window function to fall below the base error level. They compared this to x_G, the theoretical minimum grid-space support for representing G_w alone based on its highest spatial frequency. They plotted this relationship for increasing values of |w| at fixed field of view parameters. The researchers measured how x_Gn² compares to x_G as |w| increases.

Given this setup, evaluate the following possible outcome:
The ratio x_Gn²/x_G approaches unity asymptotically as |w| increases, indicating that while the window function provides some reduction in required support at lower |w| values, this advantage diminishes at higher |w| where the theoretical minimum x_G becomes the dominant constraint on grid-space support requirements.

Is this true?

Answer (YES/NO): NO